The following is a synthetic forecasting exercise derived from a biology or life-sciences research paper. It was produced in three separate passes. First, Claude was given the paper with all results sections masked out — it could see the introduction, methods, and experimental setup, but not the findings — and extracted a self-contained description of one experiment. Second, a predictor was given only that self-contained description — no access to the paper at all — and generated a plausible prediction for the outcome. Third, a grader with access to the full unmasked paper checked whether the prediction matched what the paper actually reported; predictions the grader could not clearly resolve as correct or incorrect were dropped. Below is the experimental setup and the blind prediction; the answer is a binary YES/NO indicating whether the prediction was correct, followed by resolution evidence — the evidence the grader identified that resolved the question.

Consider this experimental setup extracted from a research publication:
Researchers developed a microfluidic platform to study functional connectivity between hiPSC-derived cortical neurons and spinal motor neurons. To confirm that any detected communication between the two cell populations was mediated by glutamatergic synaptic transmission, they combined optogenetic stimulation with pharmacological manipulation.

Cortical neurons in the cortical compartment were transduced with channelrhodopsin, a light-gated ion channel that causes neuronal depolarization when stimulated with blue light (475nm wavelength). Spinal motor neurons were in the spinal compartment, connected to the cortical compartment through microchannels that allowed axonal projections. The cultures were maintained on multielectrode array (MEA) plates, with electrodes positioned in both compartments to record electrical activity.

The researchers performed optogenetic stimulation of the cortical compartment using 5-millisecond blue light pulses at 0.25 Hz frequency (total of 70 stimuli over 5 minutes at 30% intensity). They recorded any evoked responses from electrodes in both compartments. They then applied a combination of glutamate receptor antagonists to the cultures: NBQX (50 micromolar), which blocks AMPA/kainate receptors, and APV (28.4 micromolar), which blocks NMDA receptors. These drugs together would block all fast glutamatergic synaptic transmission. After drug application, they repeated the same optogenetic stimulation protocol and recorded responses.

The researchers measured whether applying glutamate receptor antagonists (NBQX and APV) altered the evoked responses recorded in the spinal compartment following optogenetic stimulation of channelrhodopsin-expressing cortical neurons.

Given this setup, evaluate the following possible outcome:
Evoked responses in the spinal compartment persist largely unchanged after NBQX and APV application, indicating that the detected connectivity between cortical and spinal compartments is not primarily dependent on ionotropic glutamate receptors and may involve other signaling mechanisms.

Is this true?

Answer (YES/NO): NO